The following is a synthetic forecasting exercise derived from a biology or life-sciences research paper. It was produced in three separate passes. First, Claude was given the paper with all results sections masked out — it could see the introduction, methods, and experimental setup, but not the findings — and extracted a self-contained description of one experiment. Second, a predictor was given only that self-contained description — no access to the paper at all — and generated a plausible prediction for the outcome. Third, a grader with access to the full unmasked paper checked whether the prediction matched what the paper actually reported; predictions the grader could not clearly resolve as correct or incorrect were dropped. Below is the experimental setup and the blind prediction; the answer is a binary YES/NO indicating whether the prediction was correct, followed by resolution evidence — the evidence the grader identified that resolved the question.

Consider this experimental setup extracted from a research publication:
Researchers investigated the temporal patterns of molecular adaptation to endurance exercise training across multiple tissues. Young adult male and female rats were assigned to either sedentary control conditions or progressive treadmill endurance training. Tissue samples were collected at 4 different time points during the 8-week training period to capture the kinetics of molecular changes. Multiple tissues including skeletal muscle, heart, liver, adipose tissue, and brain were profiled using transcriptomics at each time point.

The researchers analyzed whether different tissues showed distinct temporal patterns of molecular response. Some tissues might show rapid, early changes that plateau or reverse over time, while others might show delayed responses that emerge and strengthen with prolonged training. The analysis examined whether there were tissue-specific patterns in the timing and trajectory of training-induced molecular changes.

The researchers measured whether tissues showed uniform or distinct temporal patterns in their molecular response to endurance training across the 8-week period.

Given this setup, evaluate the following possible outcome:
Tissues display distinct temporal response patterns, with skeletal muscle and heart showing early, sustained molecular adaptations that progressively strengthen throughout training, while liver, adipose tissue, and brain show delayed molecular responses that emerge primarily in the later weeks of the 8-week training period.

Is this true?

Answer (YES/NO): NO